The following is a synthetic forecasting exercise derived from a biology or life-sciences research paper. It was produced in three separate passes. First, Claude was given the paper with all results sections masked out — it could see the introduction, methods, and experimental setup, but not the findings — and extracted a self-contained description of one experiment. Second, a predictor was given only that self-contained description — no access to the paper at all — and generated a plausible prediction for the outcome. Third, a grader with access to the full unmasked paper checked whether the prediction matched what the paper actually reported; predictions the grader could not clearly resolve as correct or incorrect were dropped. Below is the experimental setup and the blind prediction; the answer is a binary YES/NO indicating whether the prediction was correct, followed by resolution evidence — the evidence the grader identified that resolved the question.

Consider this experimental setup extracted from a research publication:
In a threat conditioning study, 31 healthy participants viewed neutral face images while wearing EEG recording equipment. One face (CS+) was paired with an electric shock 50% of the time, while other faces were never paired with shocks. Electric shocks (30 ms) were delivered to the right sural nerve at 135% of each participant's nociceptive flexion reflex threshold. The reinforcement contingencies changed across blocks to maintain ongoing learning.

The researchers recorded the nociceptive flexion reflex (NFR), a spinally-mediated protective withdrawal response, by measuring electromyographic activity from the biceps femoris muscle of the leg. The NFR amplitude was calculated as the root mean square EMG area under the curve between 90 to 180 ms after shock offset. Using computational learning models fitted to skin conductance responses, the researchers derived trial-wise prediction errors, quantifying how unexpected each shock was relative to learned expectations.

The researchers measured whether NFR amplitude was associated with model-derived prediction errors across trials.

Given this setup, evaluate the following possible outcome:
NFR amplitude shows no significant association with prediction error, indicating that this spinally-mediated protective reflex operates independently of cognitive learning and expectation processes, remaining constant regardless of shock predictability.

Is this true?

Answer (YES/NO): NO